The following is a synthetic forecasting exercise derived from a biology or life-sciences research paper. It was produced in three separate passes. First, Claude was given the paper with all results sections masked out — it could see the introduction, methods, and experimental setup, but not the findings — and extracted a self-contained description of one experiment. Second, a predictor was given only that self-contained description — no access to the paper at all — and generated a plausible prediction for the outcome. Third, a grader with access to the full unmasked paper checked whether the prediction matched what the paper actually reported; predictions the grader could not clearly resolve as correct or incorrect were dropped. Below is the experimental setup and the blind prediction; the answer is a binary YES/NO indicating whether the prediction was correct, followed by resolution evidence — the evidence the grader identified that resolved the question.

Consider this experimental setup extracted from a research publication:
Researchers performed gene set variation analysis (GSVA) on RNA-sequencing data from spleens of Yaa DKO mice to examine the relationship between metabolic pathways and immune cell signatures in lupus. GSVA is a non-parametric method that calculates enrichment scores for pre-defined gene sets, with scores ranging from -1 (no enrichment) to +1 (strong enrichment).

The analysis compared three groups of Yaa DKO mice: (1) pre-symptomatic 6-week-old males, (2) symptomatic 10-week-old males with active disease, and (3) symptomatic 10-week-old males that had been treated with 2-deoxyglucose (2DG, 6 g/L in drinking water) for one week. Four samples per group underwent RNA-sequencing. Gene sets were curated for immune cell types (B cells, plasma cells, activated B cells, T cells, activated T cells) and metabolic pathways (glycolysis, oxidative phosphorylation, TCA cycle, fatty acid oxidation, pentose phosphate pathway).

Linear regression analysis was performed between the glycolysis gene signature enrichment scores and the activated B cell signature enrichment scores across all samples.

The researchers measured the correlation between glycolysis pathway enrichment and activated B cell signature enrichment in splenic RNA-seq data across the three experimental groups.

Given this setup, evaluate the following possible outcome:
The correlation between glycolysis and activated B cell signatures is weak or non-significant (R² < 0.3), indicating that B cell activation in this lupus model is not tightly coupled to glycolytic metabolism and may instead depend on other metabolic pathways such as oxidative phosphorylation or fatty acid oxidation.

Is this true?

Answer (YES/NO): NO